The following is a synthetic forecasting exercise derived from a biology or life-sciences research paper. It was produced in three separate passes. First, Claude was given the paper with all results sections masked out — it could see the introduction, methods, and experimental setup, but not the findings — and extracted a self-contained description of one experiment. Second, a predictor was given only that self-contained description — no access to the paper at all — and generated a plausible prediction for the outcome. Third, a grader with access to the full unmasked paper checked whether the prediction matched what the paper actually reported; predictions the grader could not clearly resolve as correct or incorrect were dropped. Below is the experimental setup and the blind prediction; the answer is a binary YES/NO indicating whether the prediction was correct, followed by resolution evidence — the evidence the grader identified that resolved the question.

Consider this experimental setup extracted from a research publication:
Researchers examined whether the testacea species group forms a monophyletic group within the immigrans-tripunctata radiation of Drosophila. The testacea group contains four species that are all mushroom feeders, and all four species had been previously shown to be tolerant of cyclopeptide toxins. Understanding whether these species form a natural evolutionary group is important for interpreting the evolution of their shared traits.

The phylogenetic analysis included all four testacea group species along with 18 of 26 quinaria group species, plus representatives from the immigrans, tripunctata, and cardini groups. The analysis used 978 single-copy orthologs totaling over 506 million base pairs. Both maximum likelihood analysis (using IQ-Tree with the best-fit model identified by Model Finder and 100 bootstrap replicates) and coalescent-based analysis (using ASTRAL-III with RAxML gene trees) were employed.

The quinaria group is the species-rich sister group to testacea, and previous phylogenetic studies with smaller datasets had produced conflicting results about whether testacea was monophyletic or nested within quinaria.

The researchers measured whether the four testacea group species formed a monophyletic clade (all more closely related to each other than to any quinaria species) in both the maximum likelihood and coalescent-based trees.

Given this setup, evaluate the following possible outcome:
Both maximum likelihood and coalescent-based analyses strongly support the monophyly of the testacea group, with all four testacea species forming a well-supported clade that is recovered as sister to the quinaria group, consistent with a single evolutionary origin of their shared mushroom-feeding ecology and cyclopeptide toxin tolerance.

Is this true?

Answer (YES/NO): NO